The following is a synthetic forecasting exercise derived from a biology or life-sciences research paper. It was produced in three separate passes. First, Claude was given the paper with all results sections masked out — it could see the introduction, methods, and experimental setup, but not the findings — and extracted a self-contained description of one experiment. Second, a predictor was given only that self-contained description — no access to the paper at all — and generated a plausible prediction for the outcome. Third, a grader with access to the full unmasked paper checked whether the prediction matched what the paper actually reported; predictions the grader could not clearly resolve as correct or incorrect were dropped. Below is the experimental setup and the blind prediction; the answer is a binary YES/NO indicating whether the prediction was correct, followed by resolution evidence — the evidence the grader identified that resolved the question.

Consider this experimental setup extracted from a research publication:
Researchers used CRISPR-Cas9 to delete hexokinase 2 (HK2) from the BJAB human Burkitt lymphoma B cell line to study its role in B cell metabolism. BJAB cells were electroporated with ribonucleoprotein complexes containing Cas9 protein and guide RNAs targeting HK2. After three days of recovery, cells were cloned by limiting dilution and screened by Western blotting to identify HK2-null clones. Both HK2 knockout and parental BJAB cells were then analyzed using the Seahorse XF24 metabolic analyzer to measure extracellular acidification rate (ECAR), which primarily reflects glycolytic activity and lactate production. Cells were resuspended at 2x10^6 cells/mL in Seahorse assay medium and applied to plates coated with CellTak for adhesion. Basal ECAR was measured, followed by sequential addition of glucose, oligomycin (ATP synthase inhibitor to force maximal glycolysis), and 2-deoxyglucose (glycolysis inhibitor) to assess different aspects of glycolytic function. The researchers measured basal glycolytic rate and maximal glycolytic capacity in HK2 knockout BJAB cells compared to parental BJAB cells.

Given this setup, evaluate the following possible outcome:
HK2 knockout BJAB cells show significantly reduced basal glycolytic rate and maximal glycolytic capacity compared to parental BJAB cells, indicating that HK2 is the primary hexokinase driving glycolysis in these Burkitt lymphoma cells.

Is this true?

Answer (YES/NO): NO